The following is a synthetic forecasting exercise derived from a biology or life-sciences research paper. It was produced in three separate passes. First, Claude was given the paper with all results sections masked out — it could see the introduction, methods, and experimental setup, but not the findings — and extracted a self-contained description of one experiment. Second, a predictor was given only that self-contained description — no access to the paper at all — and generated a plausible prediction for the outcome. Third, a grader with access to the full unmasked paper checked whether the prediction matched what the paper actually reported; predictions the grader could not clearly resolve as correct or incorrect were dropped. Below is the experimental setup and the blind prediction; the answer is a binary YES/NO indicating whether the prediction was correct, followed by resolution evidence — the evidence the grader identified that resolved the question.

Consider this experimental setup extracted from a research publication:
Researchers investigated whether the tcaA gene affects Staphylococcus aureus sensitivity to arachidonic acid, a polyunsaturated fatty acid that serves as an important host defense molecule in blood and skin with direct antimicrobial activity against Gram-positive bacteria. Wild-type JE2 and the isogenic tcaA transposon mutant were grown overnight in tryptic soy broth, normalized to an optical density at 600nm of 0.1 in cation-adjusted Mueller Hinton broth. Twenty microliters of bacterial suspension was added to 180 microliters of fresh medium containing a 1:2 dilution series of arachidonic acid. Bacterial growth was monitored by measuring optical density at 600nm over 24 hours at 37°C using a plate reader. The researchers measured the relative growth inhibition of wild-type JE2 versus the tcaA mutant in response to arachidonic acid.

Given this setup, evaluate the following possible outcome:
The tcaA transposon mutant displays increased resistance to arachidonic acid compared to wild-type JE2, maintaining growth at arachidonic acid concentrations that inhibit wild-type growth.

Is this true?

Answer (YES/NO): YES